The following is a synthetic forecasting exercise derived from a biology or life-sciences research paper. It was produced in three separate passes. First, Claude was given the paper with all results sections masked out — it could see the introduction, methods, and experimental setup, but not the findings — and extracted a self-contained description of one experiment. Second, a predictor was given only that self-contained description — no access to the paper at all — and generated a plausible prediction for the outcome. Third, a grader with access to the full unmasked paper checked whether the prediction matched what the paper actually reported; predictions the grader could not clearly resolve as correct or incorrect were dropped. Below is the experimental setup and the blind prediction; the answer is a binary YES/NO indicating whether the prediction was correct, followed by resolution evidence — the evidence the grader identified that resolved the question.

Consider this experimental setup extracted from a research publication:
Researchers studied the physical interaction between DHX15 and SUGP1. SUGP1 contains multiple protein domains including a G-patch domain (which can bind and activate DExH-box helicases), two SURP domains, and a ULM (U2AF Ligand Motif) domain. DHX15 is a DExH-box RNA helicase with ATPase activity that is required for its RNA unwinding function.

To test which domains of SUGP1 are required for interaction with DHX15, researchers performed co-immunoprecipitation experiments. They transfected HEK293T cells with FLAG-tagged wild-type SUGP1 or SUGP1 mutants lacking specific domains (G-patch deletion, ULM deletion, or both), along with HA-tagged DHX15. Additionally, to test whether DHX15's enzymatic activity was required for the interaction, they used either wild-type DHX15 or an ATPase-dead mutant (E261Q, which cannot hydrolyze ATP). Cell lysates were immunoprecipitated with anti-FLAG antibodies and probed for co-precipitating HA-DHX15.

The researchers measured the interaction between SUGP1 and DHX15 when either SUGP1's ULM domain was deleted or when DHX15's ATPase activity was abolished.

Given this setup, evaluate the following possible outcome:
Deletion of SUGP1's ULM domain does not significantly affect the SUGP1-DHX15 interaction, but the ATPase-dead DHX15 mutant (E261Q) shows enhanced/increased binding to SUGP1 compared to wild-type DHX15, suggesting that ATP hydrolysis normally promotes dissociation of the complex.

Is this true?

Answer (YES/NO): NO